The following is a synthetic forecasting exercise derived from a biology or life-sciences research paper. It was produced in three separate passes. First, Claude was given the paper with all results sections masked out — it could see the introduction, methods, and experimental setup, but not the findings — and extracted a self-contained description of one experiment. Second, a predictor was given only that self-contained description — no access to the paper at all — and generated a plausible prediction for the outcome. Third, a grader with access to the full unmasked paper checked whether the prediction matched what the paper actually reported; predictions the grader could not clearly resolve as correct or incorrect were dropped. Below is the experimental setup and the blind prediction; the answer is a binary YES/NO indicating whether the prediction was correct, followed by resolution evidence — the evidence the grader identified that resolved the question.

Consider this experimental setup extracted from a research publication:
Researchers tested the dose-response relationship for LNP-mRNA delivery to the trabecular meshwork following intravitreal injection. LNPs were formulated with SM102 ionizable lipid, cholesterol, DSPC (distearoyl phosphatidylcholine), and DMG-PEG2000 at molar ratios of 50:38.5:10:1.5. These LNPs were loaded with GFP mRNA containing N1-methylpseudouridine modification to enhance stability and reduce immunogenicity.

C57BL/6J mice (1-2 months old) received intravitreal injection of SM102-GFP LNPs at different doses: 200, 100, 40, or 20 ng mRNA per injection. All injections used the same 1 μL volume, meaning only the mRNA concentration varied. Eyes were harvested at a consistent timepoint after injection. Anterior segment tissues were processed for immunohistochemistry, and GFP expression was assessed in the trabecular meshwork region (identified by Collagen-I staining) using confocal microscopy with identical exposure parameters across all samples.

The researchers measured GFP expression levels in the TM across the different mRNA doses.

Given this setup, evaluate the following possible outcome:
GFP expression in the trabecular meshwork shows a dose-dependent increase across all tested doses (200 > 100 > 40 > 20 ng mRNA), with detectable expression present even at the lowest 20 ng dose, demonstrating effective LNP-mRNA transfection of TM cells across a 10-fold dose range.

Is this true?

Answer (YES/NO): NO